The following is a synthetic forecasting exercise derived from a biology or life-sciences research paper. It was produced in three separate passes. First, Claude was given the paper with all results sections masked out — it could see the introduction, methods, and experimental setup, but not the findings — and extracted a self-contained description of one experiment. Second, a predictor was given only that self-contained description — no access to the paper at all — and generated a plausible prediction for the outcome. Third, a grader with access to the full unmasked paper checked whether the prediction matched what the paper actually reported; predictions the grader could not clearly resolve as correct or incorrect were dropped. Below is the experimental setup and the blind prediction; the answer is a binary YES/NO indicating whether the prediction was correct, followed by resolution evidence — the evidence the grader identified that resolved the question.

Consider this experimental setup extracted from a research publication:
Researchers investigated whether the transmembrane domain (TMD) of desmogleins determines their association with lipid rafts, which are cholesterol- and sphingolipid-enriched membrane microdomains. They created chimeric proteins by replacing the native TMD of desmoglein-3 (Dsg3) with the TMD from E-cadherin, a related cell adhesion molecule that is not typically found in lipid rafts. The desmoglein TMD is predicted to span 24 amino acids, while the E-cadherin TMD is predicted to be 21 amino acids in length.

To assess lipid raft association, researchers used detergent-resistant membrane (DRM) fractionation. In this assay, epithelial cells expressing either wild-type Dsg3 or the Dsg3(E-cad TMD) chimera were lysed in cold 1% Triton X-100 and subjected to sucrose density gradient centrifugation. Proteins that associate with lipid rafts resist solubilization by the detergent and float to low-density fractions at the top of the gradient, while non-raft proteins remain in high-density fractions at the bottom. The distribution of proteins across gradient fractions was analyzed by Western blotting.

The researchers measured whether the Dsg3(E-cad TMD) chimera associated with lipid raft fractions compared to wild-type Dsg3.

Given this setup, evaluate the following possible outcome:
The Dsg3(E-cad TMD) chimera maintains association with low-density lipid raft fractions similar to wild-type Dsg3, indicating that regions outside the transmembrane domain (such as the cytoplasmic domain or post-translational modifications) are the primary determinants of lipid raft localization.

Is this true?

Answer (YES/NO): NO